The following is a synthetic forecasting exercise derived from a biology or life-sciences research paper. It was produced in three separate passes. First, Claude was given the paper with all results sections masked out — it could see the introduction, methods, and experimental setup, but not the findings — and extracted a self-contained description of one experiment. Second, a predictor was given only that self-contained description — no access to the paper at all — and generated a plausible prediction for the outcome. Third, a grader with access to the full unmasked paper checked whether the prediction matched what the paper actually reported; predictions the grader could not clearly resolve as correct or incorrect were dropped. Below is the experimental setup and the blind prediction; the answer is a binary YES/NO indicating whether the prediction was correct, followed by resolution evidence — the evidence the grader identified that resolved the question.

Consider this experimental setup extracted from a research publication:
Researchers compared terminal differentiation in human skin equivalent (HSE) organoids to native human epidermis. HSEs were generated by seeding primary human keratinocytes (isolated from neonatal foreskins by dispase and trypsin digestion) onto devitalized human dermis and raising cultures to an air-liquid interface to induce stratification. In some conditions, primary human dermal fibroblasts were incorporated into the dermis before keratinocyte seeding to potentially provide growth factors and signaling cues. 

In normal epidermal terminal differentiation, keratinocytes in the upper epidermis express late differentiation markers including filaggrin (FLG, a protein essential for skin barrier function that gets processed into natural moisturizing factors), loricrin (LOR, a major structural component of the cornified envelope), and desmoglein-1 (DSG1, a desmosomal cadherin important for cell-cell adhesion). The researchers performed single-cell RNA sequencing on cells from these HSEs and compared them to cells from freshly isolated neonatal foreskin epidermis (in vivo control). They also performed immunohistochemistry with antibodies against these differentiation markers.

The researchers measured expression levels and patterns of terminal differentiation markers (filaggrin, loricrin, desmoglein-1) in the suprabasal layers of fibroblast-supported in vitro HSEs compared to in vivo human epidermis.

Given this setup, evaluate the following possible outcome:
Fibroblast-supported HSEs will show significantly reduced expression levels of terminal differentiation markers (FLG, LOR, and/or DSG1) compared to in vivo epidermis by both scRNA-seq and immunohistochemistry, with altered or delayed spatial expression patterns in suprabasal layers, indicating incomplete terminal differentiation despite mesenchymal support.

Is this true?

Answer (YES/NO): NO